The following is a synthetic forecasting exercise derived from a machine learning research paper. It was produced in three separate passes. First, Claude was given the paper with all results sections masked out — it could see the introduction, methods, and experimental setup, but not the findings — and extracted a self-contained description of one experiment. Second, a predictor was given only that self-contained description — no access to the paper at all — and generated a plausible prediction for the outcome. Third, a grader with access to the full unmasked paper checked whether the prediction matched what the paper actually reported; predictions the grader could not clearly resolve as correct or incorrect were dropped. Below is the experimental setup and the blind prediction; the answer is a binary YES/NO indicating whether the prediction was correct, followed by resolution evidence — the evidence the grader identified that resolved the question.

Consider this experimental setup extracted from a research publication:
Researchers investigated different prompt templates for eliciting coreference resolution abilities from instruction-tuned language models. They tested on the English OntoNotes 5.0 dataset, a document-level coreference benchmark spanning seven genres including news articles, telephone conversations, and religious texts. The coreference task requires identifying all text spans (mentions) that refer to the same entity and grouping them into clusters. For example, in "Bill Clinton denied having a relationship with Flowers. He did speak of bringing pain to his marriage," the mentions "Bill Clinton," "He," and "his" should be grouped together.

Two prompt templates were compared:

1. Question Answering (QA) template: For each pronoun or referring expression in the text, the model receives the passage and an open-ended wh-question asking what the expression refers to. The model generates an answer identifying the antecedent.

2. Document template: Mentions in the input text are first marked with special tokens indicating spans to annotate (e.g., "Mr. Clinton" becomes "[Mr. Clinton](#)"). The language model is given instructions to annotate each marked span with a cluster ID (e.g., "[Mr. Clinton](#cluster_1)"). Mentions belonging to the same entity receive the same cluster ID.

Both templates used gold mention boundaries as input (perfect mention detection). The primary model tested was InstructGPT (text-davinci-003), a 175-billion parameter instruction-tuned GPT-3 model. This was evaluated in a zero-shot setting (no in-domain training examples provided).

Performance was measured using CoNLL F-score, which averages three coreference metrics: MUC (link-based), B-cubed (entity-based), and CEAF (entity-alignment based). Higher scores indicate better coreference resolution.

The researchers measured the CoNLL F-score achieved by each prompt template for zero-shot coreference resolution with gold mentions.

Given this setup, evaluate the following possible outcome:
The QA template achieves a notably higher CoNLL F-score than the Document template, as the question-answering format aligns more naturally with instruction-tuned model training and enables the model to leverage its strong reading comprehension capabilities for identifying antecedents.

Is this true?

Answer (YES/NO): NO